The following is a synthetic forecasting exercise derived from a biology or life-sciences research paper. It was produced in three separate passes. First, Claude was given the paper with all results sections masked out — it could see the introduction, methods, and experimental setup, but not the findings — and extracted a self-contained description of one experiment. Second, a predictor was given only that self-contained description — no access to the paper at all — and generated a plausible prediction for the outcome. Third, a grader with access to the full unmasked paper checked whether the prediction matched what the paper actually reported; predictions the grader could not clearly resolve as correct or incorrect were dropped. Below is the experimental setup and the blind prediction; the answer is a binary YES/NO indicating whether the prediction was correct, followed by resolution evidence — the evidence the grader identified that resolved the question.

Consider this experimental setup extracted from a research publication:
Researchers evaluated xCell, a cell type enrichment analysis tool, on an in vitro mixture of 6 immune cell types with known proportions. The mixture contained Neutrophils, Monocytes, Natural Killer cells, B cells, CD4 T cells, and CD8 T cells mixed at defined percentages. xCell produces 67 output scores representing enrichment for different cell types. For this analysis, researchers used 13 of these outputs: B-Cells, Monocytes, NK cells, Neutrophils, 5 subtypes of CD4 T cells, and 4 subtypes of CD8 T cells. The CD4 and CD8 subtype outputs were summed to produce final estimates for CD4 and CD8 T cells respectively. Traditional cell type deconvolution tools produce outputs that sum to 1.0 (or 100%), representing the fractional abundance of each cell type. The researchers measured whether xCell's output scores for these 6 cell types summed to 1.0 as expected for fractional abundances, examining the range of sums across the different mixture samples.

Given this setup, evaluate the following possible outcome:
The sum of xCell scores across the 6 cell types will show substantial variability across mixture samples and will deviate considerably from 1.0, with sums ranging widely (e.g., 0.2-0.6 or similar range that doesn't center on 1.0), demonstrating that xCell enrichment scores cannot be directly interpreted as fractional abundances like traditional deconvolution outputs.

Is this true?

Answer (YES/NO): NO